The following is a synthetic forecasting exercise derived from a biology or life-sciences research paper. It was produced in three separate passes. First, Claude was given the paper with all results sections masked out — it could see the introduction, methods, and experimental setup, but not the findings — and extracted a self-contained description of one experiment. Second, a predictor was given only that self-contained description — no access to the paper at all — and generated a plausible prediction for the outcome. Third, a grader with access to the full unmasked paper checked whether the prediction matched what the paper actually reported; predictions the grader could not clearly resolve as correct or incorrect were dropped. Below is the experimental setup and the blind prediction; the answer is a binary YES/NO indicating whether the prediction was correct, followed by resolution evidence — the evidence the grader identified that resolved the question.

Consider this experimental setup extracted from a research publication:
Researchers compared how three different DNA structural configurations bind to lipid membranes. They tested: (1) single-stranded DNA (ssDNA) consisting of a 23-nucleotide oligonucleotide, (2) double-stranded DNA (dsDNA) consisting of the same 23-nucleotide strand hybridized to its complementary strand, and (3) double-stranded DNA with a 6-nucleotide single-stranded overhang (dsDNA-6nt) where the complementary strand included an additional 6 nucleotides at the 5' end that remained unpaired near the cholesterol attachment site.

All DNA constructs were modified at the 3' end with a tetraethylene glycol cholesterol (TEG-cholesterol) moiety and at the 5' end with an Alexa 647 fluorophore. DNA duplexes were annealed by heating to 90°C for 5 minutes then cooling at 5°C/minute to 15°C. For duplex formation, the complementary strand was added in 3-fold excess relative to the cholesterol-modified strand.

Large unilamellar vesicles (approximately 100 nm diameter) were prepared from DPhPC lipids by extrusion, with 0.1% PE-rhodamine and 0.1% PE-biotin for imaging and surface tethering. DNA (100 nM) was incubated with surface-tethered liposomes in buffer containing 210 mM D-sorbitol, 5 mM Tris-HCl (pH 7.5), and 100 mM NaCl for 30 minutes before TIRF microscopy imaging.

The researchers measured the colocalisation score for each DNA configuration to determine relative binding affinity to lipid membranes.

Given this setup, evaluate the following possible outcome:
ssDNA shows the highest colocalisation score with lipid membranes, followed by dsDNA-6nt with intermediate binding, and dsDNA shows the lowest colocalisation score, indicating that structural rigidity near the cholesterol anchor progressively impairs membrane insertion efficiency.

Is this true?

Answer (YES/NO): NO